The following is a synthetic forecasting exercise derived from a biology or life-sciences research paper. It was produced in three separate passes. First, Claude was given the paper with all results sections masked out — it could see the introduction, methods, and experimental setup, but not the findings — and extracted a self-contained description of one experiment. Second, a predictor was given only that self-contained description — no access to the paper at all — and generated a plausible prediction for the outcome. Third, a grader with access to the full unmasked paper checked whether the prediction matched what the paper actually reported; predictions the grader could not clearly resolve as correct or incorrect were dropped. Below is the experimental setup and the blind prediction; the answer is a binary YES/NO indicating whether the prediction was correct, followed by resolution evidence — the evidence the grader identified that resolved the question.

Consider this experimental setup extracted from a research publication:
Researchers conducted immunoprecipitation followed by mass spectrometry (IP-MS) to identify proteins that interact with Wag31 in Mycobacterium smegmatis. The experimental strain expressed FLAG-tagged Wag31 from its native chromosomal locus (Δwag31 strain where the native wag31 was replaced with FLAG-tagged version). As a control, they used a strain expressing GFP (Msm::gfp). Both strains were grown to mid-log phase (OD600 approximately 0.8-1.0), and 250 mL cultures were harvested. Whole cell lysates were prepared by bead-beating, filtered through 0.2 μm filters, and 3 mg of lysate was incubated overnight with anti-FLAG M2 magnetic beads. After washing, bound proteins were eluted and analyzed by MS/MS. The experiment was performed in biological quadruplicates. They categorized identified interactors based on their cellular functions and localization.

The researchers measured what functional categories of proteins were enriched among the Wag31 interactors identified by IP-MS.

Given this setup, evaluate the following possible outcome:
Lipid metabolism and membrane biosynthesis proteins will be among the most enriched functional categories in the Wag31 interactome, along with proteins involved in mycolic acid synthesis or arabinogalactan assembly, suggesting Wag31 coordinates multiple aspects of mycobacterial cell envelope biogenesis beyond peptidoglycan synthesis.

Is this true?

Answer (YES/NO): YES